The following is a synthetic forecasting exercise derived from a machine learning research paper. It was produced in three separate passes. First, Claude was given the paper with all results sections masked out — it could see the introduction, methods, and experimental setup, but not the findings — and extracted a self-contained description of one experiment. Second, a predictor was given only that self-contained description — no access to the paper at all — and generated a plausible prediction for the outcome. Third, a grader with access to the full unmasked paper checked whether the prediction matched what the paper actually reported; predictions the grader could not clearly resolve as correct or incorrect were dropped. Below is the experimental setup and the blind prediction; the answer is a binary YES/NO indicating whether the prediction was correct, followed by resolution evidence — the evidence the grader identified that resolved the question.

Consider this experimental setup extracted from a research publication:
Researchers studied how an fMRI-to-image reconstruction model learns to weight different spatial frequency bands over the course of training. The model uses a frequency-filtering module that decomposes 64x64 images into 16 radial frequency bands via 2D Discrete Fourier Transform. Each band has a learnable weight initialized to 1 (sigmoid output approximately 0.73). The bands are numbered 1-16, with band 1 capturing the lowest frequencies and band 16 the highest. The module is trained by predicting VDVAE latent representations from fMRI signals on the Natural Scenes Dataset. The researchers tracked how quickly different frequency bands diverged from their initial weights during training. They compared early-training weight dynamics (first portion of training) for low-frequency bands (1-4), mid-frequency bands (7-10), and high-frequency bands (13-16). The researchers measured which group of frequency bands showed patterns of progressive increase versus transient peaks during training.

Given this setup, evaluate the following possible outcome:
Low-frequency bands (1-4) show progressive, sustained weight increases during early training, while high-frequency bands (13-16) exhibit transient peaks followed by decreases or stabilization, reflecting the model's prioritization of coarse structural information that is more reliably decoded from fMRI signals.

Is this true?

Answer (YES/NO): NO